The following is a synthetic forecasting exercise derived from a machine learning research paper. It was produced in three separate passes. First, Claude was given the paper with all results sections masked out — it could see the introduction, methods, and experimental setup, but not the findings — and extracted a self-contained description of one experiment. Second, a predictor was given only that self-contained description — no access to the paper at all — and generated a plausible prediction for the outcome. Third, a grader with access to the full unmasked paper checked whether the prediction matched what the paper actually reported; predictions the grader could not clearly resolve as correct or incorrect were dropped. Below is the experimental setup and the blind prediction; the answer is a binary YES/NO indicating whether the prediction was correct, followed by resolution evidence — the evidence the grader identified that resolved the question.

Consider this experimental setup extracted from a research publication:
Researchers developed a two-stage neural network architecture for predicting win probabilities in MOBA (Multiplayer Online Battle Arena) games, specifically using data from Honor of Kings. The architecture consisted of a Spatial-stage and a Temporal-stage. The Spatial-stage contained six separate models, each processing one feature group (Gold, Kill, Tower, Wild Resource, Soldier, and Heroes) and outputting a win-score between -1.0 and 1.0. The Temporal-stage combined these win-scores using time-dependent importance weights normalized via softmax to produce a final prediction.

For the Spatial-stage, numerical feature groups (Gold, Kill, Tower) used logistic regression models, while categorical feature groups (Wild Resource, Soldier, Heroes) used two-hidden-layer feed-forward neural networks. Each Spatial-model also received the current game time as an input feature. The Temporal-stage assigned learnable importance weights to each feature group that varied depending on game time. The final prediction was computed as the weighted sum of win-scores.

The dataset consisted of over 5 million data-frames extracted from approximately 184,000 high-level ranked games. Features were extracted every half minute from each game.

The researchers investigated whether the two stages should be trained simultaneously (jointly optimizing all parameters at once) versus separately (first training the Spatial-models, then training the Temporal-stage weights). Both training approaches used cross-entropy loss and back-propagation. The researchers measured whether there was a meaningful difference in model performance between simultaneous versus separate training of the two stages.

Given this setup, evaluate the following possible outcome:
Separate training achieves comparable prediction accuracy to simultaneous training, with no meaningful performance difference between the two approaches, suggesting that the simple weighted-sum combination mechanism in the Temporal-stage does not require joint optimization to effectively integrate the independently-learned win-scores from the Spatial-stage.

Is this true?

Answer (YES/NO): YES